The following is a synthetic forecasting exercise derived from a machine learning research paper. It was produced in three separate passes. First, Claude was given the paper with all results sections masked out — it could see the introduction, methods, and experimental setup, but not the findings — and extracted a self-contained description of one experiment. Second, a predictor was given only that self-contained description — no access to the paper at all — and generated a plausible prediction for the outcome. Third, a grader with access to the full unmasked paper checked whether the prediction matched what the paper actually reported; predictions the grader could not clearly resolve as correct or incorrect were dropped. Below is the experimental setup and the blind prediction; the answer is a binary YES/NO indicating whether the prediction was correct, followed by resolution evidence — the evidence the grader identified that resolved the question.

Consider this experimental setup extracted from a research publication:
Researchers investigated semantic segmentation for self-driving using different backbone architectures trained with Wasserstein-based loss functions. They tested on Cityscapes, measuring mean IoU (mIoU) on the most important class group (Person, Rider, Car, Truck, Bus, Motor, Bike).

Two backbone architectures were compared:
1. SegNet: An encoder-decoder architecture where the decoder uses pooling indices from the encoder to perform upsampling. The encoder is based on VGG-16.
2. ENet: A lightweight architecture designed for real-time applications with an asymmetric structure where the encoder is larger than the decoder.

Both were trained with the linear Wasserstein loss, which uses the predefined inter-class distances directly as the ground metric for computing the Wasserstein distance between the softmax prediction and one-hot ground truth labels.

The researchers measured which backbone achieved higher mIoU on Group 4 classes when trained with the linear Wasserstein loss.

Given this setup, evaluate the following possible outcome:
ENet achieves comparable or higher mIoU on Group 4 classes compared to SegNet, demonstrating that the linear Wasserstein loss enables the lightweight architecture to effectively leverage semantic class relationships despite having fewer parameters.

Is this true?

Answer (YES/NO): YES